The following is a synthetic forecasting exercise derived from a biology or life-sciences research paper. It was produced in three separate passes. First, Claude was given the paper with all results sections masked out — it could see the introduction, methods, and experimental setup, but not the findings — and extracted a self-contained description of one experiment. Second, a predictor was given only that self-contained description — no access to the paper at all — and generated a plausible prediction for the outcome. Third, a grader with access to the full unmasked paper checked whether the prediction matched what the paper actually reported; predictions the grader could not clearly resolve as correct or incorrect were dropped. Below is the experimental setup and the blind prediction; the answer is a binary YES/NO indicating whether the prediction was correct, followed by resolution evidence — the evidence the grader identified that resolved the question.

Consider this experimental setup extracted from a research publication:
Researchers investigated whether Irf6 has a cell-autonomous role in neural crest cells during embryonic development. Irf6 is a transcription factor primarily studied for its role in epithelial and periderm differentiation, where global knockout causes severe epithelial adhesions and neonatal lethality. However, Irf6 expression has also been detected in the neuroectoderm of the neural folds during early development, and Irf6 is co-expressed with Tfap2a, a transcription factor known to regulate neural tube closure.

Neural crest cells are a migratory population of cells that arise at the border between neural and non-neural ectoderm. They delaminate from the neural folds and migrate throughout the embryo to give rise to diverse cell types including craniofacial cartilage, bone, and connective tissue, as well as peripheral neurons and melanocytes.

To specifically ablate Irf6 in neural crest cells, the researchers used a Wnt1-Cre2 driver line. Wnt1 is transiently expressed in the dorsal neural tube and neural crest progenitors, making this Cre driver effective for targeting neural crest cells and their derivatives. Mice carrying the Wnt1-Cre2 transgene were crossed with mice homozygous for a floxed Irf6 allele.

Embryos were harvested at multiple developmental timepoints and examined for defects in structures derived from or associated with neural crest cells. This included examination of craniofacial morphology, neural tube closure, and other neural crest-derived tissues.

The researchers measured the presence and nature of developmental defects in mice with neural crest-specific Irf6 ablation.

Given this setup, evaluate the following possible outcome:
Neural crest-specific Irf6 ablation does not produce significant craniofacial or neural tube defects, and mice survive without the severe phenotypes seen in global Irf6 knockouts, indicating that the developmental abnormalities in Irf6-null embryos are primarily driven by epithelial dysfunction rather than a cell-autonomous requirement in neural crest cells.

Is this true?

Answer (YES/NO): NO